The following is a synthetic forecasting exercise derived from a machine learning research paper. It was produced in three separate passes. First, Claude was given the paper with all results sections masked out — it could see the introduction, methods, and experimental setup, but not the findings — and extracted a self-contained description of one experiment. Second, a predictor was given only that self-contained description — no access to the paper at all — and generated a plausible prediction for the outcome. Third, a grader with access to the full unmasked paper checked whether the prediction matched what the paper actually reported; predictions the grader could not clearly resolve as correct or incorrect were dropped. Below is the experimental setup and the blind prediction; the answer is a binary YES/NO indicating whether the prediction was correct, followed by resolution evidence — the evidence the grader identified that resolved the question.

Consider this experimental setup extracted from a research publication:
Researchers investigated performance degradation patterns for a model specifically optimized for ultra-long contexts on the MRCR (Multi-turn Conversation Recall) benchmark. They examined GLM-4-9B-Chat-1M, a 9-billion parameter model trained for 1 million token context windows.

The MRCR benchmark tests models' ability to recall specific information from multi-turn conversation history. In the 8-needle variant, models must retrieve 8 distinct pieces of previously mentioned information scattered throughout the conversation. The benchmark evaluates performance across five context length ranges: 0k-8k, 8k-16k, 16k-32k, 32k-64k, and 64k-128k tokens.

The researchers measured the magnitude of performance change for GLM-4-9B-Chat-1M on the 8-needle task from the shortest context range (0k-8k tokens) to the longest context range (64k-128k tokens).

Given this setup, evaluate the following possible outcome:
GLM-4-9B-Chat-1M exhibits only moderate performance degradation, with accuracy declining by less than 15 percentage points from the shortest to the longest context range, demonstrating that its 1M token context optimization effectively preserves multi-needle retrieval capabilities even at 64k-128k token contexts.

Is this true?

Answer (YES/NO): NO